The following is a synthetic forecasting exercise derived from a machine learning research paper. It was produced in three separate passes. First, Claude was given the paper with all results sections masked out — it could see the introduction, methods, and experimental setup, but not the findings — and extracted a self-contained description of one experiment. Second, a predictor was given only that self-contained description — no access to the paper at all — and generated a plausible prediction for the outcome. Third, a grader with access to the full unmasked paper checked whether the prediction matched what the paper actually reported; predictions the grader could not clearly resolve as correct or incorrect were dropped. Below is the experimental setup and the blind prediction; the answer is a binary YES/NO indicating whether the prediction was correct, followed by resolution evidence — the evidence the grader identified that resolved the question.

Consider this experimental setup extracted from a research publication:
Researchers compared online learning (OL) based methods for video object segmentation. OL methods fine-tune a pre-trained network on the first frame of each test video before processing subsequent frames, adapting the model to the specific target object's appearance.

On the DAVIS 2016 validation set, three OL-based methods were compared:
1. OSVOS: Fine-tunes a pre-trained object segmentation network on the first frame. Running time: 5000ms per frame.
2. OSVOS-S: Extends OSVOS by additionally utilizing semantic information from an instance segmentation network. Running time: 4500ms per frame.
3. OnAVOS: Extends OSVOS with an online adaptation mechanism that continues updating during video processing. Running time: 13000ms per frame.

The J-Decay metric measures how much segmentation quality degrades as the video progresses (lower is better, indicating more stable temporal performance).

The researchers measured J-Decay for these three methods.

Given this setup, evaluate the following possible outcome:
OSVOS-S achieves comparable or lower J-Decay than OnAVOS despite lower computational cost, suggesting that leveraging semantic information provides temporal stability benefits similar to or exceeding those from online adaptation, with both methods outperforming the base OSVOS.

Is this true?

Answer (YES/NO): NO